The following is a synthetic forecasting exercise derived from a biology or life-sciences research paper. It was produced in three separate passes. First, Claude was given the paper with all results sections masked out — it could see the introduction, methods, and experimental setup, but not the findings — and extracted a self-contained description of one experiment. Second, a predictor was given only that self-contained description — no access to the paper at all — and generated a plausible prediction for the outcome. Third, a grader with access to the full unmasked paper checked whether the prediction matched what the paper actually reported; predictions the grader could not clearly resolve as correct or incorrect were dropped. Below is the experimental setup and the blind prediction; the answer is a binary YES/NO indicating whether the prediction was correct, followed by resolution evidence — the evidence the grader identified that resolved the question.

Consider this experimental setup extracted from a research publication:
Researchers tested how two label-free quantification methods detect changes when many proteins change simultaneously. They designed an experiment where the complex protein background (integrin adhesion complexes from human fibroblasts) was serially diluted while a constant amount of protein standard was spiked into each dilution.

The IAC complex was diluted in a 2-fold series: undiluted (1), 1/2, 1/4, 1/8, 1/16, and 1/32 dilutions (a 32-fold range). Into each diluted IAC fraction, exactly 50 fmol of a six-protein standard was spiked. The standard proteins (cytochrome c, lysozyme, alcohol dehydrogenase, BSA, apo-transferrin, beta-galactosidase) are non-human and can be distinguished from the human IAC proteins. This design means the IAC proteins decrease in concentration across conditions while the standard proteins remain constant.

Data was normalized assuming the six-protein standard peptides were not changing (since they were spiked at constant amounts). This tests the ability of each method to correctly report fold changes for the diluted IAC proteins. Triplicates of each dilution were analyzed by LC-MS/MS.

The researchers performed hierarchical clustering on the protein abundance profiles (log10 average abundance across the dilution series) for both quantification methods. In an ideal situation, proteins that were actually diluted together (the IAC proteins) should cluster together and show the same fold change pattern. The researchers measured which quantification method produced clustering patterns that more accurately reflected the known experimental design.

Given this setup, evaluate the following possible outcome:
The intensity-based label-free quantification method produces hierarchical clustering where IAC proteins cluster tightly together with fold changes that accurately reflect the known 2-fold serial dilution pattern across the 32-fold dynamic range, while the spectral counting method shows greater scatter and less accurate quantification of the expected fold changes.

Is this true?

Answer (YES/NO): YES